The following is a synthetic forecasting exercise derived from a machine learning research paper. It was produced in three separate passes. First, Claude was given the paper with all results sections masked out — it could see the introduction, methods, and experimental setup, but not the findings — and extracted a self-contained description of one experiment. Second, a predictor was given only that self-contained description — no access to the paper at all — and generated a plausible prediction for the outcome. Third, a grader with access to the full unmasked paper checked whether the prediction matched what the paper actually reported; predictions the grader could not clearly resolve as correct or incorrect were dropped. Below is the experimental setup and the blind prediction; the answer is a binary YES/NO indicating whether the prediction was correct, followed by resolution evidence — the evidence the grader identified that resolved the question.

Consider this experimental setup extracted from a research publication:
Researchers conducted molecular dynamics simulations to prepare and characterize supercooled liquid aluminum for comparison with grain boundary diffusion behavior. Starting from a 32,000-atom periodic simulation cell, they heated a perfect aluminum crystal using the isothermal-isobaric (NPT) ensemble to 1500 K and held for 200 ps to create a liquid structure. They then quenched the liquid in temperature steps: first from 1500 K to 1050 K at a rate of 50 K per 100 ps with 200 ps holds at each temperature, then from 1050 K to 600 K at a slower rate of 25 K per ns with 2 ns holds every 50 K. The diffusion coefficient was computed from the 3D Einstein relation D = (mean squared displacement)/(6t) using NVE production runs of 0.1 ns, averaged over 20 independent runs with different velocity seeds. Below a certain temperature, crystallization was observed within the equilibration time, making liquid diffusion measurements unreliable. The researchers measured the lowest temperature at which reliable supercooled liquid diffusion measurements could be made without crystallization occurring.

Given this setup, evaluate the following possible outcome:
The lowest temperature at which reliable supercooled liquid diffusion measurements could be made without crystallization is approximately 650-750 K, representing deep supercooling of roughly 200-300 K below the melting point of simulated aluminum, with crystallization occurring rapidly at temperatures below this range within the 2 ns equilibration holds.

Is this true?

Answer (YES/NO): NO